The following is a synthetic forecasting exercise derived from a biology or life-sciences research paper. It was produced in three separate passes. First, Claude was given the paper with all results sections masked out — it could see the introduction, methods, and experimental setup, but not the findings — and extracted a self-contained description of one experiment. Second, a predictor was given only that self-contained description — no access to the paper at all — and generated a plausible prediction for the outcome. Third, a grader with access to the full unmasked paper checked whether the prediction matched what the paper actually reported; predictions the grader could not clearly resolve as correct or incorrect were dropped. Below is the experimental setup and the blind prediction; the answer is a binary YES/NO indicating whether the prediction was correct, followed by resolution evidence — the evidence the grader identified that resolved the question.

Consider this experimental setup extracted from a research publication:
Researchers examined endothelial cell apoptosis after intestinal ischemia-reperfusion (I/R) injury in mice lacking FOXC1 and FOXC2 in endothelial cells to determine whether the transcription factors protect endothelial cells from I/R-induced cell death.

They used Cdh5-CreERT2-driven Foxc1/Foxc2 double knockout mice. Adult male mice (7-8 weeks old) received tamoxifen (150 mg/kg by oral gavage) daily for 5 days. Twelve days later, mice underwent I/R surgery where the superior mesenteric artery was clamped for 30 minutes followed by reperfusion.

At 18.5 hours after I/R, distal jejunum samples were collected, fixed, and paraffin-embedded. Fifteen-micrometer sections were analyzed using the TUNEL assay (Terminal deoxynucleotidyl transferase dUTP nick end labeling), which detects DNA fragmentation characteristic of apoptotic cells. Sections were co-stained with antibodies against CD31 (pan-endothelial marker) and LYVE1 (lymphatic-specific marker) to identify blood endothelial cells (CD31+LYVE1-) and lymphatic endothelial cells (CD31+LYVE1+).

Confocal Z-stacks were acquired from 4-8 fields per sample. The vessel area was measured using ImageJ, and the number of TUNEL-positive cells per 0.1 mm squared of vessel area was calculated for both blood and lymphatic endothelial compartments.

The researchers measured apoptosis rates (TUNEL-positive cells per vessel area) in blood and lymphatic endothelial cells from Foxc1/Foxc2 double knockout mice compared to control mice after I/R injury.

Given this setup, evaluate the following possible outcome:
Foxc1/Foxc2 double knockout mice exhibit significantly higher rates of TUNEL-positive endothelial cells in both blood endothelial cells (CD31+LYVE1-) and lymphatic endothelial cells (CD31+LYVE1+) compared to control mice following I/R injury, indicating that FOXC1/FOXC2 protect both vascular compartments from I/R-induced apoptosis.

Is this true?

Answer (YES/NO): YES